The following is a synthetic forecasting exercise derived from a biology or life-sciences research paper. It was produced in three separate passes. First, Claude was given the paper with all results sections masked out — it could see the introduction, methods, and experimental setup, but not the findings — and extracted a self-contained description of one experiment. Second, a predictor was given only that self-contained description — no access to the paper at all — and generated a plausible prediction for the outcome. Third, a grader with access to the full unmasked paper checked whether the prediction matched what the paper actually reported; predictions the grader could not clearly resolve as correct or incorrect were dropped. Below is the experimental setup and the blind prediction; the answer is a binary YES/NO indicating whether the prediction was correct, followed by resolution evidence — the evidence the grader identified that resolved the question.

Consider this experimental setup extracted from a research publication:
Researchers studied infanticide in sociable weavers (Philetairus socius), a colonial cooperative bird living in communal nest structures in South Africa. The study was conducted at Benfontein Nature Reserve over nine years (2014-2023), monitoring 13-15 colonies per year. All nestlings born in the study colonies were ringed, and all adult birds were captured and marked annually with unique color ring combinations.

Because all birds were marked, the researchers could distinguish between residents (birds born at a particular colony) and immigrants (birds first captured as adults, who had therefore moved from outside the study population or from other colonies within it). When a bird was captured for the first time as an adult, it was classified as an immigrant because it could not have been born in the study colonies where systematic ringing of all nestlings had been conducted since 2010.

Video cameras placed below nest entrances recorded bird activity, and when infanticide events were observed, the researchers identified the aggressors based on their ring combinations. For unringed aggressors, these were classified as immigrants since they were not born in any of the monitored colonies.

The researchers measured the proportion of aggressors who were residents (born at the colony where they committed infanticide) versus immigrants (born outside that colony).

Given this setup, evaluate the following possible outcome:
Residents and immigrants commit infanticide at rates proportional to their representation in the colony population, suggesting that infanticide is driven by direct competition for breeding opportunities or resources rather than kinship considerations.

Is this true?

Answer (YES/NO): NO